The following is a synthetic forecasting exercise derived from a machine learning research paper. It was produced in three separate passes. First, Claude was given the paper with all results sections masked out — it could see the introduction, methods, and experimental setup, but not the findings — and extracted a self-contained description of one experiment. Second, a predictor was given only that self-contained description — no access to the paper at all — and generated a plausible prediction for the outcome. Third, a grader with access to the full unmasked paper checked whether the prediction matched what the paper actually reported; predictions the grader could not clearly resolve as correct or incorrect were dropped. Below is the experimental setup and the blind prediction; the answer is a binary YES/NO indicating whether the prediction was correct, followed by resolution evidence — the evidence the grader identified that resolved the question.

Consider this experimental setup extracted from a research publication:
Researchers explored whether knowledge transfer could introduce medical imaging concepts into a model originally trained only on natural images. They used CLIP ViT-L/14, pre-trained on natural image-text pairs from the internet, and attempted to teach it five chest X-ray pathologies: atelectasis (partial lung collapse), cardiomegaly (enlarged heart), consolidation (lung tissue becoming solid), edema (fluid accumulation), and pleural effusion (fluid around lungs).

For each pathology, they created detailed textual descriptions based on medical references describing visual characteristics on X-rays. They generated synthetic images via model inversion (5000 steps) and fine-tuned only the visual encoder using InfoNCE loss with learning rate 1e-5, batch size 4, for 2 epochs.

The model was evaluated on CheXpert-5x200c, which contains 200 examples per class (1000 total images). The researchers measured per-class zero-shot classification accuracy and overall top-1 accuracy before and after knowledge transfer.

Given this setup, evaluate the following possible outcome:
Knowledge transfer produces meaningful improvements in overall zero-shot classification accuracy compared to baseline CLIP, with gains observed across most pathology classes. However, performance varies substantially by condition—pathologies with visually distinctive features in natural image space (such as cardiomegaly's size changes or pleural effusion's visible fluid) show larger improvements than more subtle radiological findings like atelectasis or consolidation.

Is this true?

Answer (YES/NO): NO